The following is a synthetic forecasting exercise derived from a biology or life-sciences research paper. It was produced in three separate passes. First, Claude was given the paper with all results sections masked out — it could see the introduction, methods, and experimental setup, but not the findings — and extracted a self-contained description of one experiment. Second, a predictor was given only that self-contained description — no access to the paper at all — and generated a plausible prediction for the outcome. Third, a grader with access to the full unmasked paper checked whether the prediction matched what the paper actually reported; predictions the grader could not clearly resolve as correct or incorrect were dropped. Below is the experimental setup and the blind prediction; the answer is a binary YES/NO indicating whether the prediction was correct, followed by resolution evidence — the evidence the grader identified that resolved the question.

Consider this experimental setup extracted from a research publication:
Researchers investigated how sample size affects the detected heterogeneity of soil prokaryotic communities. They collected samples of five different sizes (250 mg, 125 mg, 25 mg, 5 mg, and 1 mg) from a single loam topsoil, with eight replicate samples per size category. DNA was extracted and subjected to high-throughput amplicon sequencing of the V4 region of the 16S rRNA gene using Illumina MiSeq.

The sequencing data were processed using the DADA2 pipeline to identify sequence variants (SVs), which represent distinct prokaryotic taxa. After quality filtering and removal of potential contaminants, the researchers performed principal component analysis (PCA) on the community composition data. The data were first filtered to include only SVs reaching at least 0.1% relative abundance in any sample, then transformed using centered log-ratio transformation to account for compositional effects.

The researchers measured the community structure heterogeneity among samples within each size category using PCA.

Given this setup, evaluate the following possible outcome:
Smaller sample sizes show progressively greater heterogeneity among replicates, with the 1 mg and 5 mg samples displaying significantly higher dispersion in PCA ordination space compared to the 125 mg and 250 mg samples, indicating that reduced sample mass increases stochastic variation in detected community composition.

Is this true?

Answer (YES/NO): NO